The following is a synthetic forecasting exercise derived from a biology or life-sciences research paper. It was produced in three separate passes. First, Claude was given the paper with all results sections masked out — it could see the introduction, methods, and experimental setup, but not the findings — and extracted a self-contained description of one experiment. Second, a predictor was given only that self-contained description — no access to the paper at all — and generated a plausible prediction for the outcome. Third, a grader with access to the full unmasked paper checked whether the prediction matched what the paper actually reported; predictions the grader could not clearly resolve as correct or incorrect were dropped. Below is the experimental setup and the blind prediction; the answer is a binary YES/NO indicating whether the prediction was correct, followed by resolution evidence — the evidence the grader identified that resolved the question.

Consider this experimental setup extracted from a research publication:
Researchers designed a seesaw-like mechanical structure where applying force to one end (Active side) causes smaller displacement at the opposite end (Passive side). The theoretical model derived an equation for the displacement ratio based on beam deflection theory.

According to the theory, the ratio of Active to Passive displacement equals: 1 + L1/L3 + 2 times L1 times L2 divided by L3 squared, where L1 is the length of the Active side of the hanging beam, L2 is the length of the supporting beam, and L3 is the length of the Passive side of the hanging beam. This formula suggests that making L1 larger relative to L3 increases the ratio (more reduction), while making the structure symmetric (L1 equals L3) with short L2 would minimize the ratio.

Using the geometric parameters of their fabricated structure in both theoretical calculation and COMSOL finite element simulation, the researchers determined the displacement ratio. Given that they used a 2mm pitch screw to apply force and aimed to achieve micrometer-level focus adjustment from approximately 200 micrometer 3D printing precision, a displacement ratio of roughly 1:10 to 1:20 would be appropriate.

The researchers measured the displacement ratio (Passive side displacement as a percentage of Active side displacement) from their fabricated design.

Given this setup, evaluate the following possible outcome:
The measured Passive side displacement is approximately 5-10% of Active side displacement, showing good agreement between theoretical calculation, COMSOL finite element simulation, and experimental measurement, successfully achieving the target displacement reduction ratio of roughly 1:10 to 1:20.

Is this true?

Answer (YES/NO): YES